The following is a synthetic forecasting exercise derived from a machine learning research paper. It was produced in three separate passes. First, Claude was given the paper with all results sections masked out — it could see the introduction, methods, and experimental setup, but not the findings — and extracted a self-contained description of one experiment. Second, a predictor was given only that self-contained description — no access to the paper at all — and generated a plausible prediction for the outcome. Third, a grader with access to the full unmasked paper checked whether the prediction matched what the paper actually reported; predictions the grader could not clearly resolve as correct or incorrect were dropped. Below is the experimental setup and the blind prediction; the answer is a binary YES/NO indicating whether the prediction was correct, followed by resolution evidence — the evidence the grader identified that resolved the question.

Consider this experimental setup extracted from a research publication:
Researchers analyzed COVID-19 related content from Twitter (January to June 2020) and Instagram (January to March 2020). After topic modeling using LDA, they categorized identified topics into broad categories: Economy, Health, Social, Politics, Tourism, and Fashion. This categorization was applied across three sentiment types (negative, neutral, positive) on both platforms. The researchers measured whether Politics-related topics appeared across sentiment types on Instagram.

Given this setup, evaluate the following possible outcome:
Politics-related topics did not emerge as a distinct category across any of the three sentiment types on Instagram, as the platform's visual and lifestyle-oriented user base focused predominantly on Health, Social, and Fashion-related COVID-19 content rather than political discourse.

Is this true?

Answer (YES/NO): YES